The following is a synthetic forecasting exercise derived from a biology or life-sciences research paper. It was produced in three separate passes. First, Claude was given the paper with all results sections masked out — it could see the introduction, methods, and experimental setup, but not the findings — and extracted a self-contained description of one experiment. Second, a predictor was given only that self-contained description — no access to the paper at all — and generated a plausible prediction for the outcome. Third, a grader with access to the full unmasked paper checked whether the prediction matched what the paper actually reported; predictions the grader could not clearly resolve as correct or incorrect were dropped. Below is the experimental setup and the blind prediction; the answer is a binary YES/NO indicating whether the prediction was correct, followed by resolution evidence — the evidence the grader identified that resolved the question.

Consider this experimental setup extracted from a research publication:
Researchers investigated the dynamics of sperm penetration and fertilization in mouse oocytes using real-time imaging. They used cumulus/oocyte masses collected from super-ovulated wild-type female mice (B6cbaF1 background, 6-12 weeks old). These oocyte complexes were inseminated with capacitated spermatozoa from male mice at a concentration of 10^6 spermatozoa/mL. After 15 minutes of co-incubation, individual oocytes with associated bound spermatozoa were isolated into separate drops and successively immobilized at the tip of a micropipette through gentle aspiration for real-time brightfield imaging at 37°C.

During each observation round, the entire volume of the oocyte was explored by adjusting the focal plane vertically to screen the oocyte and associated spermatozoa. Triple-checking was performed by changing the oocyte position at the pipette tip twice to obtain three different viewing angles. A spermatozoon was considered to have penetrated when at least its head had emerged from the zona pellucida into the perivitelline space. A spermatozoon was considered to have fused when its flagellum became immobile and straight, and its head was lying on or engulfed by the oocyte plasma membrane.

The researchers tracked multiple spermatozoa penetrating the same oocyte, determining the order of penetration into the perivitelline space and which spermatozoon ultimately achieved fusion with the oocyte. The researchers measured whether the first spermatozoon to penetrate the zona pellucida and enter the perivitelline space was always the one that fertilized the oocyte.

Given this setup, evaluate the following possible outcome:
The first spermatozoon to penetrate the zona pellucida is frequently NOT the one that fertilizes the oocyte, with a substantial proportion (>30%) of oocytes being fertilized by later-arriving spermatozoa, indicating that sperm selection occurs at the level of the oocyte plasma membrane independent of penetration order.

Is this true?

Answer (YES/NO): NO